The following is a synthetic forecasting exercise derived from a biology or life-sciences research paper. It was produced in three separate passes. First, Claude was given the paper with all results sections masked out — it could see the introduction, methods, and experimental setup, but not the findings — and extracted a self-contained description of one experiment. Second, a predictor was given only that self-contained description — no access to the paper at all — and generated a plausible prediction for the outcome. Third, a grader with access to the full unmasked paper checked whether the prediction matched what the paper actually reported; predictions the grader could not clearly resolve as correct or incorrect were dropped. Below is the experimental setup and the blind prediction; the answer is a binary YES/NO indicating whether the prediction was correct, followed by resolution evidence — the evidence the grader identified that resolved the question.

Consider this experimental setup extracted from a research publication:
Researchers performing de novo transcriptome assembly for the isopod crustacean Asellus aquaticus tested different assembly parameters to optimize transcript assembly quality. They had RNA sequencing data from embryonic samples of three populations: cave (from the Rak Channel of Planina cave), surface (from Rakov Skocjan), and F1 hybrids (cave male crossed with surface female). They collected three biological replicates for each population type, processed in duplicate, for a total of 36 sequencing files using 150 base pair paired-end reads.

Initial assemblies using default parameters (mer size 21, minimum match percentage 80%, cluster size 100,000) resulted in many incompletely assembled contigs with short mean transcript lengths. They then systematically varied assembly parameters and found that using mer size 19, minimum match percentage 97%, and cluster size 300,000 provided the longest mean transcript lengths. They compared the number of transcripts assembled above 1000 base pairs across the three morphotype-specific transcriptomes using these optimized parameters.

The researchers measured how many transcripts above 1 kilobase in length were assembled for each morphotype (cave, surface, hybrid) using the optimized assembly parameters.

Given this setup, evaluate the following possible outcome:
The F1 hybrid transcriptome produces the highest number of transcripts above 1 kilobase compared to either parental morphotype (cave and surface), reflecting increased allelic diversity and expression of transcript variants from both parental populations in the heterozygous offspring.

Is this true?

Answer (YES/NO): YES